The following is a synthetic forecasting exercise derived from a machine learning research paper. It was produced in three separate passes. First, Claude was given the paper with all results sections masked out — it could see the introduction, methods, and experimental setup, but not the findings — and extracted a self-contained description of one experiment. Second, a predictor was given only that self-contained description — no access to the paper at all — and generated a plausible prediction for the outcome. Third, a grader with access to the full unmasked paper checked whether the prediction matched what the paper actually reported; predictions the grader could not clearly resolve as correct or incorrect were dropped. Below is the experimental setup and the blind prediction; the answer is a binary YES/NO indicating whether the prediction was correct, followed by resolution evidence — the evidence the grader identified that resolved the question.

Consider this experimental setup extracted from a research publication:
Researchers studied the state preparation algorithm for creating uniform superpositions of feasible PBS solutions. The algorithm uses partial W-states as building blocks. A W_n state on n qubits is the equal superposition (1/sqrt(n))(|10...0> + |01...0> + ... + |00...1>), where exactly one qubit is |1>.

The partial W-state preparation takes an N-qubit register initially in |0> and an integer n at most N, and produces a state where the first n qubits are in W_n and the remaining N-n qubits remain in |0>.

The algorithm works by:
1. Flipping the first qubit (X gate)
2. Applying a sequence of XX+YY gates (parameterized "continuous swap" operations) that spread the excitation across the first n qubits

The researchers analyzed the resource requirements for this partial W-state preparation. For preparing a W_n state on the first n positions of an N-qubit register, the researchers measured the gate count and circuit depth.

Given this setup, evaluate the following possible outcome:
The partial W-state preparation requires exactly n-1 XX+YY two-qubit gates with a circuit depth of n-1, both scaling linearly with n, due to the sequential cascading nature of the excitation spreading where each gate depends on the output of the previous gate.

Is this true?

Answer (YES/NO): YES